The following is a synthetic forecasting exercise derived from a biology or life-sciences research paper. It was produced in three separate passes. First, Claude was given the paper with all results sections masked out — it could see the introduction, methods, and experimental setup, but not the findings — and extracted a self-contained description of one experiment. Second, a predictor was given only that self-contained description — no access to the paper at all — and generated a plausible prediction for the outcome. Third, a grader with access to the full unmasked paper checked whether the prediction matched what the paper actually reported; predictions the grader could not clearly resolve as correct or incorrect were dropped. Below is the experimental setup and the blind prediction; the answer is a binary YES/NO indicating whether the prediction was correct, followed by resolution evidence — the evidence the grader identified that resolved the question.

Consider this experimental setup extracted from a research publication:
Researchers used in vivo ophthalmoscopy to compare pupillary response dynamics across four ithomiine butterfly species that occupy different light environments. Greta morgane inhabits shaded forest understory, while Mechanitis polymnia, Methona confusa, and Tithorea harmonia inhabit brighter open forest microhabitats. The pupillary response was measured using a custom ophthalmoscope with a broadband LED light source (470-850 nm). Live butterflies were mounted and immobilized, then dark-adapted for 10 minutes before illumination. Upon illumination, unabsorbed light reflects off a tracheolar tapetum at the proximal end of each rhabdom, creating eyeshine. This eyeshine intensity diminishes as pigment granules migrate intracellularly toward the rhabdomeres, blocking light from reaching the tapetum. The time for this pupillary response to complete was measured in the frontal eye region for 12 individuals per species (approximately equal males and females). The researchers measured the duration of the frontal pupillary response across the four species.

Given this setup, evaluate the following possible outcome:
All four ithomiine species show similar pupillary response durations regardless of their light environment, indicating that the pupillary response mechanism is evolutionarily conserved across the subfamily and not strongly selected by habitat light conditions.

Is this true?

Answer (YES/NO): NO